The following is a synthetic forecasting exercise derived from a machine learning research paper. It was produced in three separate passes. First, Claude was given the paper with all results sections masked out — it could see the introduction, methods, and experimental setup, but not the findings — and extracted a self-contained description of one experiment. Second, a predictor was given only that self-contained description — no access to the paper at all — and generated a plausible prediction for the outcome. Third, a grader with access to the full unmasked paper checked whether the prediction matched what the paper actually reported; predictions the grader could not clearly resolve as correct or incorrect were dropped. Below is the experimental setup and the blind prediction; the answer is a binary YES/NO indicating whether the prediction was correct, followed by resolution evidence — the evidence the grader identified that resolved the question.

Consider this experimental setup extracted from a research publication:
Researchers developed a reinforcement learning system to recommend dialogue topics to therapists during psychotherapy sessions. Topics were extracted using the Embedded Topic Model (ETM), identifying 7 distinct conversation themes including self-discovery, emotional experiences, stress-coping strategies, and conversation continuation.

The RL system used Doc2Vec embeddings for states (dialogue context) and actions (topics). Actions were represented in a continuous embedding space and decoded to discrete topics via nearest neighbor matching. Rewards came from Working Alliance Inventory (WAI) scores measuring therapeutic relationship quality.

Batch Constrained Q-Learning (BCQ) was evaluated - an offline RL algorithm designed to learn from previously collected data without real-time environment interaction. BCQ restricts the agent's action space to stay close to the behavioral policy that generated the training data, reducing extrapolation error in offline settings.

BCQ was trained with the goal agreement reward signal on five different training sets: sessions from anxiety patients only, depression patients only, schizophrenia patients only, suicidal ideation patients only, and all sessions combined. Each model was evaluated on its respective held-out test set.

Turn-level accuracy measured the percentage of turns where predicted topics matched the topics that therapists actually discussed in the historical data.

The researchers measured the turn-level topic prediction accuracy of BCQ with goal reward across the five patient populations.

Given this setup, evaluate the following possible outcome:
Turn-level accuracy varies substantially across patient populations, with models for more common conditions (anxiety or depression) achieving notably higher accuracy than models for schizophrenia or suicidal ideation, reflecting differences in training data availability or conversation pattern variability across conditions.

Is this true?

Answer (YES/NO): NO